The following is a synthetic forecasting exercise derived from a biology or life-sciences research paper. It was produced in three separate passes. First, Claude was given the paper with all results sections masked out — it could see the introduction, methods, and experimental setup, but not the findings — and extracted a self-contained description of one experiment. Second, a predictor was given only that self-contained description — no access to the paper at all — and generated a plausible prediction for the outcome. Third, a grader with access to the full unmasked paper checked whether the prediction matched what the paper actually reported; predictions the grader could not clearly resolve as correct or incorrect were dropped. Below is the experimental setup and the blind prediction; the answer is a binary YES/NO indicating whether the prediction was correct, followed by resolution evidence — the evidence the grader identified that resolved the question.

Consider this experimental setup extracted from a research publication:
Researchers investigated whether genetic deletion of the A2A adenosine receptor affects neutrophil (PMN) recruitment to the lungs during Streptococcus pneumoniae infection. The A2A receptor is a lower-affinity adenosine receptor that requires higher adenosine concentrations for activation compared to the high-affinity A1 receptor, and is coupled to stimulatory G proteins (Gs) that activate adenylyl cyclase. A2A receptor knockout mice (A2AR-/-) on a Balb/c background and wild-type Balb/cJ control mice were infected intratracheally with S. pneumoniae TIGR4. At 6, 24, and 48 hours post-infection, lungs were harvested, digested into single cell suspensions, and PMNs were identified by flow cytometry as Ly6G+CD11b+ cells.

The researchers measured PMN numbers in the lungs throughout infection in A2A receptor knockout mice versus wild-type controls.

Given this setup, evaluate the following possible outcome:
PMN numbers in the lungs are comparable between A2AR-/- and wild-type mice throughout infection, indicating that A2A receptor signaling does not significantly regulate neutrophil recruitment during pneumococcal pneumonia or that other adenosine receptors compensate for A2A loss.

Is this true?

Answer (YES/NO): YES